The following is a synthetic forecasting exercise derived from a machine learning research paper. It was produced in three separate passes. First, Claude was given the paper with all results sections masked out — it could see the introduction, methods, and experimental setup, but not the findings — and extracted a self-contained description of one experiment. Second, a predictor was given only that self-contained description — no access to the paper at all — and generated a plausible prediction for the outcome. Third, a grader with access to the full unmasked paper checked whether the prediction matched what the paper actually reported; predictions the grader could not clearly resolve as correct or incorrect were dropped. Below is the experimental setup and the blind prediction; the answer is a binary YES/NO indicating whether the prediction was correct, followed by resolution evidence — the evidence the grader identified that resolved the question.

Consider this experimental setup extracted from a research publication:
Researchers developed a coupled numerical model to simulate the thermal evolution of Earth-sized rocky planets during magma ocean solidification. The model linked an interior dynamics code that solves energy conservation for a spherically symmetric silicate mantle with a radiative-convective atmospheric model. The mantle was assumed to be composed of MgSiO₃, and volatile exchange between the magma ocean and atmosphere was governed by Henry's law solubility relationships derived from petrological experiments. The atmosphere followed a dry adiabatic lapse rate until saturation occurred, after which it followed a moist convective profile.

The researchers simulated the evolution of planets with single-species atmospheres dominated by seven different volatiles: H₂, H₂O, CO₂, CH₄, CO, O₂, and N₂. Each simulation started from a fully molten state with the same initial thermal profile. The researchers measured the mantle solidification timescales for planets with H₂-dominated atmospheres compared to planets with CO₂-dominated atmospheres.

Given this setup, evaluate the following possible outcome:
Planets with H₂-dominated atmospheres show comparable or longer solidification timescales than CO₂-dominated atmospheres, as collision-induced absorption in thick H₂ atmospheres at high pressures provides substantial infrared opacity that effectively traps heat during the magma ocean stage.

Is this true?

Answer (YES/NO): YES